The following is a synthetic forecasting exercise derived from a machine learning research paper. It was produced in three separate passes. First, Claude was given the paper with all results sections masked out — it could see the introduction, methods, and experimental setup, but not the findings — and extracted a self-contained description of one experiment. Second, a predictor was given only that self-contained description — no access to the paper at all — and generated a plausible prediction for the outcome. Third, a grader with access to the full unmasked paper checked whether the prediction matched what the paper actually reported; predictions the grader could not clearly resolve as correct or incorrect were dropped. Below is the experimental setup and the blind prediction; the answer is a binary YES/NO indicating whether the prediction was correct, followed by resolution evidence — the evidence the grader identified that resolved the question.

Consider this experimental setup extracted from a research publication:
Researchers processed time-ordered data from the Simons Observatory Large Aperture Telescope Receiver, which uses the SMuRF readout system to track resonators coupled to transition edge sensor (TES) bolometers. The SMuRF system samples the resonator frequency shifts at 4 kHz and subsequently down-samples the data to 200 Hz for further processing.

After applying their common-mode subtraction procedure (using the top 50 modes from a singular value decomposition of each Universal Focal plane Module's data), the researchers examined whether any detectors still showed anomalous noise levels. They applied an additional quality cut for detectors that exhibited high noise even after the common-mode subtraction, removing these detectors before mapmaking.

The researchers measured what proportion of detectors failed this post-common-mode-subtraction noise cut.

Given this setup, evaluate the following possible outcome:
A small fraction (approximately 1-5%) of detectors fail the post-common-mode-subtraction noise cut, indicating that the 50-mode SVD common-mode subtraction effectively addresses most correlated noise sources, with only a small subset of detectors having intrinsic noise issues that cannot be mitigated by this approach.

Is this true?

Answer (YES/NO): NO